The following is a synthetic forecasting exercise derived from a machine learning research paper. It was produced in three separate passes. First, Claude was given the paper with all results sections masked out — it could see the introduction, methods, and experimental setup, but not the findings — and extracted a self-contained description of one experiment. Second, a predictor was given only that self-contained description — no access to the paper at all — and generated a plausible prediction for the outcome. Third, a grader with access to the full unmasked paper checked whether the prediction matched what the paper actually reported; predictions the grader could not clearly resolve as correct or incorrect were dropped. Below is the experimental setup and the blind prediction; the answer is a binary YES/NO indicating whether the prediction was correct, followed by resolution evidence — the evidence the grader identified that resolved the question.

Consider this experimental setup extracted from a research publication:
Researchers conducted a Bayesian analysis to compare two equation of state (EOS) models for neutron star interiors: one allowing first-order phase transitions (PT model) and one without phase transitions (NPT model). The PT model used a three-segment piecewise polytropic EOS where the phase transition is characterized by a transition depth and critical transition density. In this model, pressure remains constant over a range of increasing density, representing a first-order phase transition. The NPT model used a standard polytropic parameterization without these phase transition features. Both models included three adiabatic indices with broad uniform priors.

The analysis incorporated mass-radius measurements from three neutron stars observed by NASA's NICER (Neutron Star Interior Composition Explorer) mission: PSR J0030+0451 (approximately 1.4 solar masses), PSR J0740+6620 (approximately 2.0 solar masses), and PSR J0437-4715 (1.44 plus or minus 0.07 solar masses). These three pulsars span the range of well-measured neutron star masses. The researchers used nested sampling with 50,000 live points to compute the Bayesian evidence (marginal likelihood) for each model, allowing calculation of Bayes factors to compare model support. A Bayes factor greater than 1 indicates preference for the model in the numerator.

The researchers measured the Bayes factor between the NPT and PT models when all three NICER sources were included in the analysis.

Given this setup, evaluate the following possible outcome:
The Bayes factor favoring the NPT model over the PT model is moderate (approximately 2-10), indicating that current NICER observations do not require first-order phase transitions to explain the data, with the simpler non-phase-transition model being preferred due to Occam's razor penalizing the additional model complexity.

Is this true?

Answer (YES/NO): NO